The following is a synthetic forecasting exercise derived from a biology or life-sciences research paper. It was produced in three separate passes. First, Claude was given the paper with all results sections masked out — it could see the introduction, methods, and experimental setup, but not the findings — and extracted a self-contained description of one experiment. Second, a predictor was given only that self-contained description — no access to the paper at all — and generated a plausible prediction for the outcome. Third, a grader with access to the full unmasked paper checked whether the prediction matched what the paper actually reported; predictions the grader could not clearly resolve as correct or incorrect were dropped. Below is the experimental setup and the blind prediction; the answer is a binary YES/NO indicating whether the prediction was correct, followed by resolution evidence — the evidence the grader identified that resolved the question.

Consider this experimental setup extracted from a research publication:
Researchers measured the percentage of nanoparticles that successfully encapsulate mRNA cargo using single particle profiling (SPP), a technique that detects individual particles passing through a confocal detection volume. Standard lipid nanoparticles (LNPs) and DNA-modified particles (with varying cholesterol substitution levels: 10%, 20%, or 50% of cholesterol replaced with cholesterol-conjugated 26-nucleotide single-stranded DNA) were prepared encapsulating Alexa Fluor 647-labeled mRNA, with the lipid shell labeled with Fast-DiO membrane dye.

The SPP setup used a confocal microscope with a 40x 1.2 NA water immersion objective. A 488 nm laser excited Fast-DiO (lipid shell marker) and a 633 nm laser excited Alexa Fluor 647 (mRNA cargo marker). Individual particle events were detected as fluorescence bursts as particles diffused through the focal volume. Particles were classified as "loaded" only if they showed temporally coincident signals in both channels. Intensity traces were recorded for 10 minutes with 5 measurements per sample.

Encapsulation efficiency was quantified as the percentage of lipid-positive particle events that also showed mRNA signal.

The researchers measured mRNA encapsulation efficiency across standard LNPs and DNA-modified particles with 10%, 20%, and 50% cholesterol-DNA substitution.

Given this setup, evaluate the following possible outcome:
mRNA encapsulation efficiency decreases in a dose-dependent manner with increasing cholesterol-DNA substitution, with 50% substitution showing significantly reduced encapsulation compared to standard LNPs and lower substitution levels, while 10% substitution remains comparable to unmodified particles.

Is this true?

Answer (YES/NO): NO